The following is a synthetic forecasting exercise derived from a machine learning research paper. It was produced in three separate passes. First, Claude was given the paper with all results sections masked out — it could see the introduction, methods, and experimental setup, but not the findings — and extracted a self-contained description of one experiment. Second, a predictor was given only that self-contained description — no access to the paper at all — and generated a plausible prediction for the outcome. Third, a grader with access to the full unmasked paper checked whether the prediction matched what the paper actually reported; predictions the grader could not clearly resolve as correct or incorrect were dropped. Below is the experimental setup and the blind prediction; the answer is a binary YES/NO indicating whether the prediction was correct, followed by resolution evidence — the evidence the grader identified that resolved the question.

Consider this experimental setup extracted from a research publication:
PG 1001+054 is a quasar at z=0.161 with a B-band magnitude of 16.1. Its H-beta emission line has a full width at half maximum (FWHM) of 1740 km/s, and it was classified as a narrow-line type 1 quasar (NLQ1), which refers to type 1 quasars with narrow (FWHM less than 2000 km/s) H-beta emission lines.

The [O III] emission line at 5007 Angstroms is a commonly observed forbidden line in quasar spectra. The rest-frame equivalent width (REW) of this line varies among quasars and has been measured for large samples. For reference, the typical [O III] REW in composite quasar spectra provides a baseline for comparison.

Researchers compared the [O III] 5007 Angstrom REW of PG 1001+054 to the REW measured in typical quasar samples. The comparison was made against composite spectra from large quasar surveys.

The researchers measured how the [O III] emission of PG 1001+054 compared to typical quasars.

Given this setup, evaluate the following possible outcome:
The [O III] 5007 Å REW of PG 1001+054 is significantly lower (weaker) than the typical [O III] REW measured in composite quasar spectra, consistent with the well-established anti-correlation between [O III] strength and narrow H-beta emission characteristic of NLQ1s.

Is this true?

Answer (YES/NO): YES